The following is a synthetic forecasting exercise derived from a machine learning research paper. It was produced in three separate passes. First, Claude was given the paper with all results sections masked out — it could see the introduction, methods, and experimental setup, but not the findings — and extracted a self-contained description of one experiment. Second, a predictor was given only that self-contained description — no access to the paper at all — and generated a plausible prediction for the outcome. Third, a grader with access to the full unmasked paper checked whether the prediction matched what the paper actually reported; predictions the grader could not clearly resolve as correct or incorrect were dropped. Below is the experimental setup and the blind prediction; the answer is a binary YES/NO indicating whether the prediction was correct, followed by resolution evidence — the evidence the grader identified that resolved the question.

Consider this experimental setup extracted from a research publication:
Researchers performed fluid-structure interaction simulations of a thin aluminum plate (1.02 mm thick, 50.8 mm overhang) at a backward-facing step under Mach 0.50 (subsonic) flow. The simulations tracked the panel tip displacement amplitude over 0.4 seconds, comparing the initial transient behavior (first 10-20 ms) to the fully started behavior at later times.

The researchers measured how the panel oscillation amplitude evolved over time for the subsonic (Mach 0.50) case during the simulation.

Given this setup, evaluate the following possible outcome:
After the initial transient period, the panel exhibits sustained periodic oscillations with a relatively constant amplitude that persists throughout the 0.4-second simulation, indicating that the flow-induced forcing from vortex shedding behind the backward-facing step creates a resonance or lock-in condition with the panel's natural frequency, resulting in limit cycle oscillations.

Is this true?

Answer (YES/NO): NO